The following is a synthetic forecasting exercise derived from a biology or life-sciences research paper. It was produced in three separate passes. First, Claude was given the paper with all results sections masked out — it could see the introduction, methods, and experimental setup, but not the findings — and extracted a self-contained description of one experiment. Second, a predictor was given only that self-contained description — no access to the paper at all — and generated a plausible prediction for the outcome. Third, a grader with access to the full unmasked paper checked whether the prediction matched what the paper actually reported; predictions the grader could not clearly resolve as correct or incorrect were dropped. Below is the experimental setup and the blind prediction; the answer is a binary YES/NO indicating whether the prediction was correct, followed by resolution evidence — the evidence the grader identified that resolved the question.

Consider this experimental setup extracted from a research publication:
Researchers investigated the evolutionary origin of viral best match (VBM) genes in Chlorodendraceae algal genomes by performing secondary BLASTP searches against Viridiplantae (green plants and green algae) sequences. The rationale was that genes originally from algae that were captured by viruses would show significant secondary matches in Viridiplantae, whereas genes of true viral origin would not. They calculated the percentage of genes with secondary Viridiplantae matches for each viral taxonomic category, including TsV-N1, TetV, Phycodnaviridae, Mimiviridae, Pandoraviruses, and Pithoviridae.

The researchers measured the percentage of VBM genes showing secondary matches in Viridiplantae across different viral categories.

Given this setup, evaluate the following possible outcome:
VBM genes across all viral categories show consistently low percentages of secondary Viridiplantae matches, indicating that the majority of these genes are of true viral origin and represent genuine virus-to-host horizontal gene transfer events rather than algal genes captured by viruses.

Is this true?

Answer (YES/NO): NO